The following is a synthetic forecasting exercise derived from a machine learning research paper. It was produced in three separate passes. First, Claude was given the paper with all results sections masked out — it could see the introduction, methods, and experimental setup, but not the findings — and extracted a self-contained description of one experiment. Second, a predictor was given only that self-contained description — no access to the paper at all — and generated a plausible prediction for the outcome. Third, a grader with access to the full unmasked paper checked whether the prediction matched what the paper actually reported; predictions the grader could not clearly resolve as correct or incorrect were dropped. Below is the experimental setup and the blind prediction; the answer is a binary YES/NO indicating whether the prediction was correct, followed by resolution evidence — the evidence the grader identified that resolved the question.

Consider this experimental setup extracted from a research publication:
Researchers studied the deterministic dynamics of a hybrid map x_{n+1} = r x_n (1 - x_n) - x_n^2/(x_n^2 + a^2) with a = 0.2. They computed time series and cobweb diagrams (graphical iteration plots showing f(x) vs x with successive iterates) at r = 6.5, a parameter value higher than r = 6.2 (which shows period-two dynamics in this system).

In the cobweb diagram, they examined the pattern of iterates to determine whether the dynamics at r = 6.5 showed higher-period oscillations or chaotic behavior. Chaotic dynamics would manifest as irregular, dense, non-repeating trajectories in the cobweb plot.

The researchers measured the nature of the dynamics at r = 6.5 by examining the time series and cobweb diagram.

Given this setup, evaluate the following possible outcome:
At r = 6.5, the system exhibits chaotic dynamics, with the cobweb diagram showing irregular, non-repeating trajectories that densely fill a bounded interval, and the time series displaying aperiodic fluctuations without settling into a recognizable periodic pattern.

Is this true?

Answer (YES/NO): YES